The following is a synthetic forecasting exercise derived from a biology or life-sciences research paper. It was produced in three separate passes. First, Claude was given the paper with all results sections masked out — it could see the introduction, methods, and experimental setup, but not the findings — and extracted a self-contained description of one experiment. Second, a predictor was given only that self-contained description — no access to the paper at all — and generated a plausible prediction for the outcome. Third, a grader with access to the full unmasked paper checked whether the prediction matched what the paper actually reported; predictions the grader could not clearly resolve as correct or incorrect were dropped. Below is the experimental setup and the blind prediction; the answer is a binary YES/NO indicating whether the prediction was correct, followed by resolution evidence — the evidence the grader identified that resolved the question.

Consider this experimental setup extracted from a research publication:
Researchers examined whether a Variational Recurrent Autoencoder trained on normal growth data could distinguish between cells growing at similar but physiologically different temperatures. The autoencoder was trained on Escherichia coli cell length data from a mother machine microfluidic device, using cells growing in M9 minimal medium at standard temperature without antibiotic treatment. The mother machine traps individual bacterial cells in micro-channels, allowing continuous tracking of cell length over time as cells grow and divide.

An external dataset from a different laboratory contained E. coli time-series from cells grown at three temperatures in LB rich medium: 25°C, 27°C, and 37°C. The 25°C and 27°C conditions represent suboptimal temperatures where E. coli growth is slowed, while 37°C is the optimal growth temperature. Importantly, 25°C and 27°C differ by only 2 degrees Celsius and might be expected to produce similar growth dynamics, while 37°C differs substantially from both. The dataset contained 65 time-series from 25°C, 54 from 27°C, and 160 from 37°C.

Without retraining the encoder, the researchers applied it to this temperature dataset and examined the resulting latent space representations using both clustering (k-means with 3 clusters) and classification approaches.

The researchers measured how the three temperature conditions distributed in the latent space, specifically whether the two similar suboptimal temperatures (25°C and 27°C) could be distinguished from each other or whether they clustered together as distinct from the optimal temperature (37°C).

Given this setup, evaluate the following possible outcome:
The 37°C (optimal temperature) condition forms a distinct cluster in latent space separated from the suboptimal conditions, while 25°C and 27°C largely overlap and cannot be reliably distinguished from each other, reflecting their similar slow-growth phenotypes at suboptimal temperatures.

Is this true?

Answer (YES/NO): NO